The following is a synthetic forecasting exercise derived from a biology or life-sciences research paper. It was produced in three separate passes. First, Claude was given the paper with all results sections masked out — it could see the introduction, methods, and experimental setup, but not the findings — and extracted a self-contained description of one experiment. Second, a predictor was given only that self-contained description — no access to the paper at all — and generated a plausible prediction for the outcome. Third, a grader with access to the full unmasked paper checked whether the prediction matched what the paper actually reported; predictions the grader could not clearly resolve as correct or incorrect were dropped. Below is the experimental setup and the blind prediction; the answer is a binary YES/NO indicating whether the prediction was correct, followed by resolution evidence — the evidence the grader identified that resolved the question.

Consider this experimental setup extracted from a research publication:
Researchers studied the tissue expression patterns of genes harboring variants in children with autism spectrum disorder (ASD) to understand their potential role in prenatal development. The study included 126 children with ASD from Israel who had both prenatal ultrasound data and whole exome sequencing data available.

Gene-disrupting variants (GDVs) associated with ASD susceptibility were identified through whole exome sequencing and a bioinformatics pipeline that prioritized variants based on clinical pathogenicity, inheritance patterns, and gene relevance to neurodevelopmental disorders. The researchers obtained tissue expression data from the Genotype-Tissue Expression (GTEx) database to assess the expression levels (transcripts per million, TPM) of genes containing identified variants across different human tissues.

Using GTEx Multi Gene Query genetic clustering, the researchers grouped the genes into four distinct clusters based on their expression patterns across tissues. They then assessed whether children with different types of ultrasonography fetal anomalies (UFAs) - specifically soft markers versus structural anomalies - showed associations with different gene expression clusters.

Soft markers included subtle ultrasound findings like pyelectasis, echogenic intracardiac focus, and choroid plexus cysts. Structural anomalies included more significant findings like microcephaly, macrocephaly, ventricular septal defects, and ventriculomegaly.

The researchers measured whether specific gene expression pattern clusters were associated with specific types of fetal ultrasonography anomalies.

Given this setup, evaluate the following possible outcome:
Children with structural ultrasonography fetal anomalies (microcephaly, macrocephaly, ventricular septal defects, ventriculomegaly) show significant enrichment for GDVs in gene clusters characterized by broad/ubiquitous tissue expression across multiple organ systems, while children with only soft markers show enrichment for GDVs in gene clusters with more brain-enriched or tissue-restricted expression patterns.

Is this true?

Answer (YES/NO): NO